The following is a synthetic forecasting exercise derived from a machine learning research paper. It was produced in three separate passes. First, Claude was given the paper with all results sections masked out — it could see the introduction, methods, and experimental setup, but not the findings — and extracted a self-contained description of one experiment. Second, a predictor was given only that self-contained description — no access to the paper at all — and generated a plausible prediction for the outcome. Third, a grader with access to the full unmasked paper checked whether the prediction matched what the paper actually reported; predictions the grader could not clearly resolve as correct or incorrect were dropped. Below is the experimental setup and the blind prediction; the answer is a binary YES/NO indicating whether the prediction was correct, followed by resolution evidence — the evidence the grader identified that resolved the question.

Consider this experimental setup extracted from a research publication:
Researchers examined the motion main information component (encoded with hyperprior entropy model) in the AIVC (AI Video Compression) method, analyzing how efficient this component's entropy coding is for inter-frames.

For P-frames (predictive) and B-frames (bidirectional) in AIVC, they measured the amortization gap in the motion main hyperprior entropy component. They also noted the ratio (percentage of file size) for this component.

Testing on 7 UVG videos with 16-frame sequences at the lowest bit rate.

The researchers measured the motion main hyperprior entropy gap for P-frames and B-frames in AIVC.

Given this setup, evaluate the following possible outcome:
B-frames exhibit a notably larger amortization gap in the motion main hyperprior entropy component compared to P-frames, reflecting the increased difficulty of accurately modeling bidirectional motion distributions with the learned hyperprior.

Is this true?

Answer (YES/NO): YES